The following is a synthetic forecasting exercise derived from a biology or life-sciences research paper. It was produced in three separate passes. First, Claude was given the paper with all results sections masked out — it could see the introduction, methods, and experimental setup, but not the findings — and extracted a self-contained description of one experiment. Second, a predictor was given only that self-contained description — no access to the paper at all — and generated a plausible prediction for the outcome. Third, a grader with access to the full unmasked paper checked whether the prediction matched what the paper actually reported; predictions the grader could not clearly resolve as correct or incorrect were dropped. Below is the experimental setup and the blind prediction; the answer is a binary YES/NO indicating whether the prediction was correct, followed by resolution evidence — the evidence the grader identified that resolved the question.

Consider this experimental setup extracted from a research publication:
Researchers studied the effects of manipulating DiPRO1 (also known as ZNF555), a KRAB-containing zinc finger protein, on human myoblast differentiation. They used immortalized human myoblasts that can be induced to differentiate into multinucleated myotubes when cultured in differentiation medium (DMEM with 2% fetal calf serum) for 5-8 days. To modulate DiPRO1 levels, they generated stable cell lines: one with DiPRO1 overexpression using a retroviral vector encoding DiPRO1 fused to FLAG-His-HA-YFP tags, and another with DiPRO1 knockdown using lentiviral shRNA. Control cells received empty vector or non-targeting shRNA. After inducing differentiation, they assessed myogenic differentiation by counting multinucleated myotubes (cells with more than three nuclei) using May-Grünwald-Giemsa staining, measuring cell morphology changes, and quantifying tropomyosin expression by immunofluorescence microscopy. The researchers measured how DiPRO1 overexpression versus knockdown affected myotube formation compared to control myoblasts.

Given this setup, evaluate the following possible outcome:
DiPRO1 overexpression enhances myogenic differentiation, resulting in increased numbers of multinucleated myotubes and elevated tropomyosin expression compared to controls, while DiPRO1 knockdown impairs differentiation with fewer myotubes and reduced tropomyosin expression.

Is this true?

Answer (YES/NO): NO